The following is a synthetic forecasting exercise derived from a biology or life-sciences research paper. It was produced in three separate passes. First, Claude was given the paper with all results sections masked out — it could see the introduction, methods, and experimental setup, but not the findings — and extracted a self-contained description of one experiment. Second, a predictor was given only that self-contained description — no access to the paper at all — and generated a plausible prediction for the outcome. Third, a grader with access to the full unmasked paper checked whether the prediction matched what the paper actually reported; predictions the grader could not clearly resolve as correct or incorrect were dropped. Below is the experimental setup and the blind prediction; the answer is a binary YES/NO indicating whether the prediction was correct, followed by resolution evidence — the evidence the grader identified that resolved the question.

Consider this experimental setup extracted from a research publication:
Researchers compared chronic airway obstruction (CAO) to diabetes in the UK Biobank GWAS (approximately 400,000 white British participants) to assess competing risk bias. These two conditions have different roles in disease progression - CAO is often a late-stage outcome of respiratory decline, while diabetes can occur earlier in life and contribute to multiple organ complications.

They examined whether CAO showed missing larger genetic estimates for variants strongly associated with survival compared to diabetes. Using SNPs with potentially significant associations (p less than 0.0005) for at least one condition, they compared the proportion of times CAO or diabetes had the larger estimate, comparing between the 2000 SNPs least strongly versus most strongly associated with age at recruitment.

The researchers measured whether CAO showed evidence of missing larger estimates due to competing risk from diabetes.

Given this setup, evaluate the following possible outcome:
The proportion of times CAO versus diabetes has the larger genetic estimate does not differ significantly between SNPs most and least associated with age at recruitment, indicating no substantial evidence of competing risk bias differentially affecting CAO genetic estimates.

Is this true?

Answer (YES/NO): NO